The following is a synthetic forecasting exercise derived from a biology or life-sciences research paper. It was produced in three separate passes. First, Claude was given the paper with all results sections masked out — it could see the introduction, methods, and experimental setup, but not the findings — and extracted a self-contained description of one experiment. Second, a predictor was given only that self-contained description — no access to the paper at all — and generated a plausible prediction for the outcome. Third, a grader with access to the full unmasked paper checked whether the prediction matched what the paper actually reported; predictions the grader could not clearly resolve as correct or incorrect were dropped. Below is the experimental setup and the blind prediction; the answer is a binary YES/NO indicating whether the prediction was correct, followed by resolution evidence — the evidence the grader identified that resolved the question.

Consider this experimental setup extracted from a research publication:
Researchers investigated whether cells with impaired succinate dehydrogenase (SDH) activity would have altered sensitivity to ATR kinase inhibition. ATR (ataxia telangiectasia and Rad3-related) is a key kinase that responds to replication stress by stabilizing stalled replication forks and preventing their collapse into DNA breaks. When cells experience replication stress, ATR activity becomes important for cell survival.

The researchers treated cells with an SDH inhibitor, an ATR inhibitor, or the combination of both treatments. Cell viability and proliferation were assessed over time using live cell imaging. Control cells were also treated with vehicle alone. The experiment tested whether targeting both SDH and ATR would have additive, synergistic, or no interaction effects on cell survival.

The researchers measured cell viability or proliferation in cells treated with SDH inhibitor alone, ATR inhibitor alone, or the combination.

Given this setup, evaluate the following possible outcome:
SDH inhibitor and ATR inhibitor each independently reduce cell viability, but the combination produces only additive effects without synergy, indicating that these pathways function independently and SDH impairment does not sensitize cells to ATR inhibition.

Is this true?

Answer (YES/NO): NO